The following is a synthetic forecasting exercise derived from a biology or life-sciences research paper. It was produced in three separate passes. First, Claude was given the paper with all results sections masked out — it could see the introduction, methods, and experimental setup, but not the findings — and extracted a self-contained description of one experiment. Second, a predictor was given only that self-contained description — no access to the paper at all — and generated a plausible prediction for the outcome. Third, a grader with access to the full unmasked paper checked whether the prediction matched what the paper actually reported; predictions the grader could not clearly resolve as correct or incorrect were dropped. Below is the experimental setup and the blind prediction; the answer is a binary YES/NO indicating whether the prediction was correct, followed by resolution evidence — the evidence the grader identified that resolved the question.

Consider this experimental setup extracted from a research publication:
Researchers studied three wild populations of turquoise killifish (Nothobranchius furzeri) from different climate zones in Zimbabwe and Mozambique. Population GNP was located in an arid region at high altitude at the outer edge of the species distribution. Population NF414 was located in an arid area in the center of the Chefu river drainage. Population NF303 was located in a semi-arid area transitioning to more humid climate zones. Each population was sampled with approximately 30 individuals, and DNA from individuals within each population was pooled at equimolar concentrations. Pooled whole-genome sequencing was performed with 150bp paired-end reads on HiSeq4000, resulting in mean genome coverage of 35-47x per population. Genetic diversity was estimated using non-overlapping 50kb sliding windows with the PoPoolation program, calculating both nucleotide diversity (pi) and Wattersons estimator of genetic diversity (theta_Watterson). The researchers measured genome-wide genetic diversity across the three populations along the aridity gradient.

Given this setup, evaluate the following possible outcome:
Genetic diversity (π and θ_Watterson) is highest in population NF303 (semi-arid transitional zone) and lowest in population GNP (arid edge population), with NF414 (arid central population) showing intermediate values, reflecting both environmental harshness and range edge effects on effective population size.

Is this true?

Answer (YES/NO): YES